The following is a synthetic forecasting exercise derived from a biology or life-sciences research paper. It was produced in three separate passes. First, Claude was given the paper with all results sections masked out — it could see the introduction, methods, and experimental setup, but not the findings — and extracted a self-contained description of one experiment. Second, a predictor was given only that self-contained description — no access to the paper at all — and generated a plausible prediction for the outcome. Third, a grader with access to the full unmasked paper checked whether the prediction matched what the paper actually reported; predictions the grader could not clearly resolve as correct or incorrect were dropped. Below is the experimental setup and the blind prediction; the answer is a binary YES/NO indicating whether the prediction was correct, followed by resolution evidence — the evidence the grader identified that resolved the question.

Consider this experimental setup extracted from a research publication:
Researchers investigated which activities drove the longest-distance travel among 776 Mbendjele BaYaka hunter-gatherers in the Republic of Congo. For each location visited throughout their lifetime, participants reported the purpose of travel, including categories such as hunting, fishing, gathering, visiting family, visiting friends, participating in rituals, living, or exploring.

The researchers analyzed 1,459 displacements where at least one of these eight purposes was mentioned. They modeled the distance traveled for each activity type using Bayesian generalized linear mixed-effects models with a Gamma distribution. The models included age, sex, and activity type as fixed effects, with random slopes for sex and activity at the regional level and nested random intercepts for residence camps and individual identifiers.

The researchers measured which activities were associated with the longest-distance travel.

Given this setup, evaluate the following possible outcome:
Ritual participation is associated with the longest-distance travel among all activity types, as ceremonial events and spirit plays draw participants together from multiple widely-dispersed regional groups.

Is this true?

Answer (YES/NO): NO